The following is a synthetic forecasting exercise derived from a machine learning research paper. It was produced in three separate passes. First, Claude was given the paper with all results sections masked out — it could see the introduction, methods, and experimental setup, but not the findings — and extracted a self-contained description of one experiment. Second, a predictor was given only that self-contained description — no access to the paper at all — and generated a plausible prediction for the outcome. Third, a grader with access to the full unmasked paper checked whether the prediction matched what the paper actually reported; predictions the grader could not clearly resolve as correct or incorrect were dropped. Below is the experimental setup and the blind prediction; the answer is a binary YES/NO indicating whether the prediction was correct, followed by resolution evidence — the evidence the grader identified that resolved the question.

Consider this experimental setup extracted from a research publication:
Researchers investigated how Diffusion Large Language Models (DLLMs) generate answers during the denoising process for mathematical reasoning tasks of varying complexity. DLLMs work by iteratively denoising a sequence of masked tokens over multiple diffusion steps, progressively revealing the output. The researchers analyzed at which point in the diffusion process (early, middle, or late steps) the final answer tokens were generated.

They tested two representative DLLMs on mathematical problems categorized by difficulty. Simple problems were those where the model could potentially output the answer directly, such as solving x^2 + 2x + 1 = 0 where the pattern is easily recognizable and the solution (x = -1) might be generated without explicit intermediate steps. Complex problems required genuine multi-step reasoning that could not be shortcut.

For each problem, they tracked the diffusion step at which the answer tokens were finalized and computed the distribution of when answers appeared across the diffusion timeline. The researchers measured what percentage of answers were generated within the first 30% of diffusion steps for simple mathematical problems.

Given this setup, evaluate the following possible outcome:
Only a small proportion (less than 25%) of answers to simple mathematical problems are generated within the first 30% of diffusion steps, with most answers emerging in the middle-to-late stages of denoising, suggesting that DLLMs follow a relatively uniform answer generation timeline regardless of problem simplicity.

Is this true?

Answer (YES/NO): NO